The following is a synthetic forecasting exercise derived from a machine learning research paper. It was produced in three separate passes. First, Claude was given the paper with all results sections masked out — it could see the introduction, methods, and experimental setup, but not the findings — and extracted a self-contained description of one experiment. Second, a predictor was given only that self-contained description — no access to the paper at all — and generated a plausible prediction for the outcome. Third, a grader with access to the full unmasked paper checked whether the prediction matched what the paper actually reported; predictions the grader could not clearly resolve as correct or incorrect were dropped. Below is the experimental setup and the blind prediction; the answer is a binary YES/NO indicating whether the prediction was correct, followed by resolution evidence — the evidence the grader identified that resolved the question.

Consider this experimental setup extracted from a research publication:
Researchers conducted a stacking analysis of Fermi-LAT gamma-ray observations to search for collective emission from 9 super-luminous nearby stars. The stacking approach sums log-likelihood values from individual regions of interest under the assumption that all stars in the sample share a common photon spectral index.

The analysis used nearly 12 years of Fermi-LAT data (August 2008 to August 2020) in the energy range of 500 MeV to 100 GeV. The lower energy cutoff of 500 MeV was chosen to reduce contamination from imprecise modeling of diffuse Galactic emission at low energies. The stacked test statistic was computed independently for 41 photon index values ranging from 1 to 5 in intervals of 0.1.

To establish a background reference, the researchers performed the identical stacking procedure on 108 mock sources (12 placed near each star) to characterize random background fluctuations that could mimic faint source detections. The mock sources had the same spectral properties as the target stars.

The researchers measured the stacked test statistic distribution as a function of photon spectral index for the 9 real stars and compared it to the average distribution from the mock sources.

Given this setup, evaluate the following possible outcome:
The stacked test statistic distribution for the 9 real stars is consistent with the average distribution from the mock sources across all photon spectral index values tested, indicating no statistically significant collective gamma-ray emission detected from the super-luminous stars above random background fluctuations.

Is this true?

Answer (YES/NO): YES